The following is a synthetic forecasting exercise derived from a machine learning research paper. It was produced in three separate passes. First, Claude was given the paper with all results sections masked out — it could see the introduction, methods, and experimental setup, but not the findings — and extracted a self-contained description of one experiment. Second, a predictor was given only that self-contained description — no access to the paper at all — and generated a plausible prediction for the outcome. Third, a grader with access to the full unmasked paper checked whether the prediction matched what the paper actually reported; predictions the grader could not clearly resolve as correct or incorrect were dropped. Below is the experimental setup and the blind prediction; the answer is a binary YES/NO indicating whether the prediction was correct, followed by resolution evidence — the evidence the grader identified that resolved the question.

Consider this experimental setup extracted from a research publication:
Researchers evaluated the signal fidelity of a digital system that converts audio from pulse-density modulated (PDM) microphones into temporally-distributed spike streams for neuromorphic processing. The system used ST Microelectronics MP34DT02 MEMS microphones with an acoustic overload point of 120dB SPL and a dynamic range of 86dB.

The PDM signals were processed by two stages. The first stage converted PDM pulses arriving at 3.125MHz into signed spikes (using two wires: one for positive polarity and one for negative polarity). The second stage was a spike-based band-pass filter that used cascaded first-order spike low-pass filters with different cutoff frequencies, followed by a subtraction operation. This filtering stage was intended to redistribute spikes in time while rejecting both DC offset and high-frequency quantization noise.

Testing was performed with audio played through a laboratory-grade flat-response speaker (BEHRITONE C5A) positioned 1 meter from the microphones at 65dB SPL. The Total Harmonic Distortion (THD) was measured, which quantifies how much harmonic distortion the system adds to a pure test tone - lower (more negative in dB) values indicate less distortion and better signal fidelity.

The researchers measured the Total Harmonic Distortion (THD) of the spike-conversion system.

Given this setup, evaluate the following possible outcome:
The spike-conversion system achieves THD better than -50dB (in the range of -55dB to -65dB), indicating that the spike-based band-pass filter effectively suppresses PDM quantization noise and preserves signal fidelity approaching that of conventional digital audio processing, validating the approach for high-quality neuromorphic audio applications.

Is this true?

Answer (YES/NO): NO